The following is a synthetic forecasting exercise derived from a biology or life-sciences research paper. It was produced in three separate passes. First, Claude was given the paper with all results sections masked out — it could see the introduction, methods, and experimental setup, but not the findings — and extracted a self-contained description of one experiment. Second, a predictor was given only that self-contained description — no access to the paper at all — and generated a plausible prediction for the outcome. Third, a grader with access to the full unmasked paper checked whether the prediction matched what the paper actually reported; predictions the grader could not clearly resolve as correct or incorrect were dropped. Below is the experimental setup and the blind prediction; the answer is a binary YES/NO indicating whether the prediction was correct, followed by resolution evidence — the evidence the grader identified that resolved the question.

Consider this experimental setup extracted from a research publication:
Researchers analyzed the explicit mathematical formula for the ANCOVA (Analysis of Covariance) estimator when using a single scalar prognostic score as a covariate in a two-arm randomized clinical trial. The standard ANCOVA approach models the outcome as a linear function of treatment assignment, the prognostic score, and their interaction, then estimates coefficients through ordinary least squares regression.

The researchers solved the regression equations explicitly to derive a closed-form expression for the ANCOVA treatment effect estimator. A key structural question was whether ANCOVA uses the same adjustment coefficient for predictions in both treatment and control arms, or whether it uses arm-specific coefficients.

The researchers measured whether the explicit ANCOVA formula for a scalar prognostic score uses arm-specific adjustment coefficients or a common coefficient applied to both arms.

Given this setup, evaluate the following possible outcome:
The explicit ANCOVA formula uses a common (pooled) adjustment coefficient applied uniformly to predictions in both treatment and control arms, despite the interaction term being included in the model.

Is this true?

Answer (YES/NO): NO